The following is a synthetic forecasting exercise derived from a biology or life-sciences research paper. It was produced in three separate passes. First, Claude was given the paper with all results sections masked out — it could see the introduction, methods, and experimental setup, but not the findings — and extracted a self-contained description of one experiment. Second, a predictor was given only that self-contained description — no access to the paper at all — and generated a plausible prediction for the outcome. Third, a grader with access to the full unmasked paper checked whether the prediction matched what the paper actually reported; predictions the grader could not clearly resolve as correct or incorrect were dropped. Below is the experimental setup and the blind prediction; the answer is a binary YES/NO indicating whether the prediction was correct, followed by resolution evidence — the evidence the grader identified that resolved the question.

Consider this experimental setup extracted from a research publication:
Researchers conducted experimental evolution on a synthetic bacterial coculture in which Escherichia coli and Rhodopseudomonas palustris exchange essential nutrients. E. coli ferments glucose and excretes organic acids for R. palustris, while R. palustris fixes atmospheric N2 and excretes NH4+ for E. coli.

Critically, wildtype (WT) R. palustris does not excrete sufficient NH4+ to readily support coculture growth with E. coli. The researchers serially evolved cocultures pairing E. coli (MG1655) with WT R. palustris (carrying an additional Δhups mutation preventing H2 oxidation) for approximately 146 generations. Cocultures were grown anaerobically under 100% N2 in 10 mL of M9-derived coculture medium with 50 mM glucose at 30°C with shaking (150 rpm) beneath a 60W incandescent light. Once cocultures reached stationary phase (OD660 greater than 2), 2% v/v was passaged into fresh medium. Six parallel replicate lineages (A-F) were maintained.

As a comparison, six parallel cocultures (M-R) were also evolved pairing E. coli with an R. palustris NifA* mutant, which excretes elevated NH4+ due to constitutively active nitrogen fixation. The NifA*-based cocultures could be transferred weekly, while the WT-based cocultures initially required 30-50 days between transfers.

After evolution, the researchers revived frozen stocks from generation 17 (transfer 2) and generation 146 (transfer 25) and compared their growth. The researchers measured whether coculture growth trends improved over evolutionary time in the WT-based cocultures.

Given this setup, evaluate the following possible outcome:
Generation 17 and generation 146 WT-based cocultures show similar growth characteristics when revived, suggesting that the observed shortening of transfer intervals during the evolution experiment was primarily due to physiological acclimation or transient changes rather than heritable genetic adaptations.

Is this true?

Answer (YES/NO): NO